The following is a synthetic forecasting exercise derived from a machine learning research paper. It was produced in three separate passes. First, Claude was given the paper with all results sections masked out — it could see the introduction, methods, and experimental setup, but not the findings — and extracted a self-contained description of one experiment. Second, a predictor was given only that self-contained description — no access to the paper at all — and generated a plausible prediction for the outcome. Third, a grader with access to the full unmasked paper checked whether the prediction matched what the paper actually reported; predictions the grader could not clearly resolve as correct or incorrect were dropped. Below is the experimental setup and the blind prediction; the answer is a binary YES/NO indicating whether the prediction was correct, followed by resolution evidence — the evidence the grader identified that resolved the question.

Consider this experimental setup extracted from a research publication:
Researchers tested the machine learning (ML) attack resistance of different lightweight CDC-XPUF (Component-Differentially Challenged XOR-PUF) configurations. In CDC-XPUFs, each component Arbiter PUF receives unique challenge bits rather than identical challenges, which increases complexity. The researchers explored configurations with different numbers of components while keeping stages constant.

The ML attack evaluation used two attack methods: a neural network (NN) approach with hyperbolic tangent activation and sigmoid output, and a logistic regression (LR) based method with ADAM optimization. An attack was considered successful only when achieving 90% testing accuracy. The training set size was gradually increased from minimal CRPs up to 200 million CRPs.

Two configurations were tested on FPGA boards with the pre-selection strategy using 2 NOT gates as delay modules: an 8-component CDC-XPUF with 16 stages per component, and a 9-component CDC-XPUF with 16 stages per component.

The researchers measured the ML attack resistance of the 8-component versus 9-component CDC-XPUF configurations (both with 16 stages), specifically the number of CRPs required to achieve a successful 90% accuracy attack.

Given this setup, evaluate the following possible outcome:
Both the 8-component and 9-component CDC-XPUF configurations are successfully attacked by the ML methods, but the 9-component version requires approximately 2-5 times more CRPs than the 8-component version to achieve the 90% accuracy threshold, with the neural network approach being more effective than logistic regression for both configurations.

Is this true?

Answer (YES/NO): NO